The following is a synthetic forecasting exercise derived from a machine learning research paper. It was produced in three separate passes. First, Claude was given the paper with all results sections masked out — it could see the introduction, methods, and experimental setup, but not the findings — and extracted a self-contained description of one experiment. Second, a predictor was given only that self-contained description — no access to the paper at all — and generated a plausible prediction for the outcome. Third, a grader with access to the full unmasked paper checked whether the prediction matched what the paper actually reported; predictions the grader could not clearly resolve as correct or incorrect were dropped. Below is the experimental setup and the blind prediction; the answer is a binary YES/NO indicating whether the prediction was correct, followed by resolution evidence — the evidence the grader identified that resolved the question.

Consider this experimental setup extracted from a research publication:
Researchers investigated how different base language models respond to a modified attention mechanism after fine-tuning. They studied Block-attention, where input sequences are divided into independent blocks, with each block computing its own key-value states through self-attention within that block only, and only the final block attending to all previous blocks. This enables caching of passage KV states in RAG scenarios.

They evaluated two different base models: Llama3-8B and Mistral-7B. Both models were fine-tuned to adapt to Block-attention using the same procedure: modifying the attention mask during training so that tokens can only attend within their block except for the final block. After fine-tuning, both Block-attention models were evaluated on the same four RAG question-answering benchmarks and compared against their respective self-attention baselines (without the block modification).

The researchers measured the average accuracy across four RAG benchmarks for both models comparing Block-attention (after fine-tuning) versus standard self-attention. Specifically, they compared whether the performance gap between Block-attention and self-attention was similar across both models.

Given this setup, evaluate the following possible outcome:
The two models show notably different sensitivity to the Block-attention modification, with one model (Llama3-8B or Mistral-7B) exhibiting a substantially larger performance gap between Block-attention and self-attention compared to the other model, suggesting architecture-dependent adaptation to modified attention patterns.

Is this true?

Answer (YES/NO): YES